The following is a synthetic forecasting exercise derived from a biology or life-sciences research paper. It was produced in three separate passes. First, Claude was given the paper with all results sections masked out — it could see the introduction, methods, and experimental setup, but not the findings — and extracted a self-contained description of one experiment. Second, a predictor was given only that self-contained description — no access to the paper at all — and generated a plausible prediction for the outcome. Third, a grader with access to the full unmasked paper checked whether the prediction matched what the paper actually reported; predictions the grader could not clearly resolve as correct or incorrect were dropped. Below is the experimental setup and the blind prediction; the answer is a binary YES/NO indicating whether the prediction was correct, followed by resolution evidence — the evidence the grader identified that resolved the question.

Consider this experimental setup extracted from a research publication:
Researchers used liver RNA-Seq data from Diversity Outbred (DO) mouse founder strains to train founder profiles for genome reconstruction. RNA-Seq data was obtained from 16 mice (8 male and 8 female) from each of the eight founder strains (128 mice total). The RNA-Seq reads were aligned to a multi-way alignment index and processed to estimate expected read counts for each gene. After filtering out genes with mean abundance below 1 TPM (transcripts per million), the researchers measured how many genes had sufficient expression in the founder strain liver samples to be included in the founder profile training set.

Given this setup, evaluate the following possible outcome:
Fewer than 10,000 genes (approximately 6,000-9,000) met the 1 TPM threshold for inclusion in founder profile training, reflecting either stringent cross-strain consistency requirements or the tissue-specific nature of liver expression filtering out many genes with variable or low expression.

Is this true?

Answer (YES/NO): NO